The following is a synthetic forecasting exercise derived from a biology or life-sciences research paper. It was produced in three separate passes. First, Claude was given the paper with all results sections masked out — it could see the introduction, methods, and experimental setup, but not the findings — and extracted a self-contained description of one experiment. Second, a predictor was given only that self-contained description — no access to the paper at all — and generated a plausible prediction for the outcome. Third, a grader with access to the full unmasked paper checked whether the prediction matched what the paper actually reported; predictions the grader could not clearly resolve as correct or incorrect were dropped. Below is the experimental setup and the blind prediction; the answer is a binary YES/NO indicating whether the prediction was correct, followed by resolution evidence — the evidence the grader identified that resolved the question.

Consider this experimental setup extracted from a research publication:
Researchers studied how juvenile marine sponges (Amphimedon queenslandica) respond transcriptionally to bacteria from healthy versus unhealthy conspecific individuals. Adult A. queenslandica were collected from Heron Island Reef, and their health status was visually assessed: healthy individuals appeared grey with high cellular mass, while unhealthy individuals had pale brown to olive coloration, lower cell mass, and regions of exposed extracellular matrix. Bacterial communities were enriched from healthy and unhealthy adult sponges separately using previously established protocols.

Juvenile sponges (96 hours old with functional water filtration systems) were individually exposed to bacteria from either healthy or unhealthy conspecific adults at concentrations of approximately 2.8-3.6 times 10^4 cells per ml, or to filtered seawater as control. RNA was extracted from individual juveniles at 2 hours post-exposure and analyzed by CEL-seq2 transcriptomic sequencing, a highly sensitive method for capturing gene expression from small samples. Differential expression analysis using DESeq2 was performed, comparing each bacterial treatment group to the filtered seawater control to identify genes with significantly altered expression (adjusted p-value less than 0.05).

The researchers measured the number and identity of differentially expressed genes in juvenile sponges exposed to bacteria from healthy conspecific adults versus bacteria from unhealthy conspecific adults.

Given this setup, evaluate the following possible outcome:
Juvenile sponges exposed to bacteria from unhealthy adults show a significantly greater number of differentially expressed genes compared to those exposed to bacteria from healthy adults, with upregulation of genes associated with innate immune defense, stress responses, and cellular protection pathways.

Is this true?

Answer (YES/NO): NO